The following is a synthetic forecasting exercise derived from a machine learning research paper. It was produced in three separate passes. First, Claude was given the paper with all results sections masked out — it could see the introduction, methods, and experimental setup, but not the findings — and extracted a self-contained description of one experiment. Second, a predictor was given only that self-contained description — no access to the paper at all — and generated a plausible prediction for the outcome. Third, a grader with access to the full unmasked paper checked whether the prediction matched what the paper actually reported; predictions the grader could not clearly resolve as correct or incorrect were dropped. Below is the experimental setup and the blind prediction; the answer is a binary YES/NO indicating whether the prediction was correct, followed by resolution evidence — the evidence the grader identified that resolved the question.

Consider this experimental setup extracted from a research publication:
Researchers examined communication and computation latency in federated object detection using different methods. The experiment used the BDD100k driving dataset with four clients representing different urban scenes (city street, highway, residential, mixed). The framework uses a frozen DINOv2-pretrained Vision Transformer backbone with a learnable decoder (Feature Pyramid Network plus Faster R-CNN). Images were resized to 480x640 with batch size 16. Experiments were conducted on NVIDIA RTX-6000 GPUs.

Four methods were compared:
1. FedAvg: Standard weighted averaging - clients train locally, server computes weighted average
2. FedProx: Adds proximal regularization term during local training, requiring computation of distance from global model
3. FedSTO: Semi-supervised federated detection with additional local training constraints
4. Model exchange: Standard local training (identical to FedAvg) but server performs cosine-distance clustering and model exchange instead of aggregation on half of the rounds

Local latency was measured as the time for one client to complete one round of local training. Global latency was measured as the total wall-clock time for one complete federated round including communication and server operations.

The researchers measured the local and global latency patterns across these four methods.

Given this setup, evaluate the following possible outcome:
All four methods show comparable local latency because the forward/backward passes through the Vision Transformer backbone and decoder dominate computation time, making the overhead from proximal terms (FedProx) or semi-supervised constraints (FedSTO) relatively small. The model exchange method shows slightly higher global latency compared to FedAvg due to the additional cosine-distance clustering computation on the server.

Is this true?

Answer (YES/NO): NO